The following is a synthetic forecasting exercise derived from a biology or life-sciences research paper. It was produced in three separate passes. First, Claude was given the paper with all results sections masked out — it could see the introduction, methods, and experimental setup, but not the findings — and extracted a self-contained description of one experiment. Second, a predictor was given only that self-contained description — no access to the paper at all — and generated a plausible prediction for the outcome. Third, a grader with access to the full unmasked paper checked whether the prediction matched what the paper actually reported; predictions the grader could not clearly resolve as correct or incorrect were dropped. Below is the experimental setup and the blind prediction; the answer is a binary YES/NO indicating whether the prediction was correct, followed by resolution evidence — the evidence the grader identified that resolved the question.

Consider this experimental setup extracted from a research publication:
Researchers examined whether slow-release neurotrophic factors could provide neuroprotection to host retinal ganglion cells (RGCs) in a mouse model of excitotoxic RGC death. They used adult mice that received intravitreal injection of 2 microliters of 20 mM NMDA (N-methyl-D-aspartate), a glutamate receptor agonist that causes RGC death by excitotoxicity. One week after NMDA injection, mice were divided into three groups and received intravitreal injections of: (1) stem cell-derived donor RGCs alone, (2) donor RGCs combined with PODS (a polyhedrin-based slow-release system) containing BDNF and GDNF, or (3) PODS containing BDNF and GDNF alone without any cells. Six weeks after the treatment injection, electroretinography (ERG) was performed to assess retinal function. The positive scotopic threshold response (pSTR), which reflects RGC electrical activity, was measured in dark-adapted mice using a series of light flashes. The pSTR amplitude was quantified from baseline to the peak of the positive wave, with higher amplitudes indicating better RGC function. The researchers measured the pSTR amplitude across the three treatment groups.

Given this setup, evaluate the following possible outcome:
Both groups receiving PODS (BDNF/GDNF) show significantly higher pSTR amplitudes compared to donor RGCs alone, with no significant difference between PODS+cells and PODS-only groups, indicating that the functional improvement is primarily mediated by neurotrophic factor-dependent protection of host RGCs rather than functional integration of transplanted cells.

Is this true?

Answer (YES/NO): YES